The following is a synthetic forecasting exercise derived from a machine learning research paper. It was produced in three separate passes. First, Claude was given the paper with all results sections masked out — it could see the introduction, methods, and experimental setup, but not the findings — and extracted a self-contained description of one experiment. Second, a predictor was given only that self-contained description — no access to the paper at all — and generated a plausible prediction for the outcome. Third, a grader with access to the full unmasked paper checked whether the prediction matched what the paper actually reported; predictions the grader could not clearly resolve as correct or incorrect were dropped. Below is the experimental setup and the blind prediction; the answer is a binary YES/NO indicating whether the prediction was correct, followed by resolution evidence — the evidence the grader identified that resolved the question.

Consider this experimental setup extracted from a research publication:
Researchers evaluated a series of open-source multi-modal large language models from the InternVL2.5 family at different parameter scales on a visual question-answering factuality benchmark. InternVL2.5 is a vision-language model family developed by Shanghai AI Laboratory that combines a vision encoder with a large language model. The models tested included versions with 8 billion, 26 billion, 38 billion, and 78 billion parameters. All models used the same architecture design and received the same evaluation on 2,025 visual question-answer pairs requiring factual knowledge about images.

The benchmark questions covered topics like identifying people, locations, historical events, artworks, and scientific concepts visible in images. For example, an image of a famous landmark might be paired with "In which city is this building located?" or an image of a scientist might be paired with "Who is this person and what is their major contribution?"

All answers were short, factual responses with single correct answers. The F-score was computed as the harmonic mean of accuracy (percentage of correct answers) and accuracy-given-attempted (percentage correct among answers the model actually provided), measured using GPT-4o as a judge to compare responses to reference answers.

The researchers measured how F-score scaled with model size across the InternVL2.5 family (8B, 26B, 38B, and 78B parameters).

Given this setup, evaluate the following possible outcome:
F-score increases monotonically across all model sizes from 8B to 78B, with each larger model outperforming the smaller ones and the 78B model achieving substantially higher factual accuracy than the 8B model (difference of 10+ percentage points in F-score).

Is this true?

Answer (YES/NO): YES